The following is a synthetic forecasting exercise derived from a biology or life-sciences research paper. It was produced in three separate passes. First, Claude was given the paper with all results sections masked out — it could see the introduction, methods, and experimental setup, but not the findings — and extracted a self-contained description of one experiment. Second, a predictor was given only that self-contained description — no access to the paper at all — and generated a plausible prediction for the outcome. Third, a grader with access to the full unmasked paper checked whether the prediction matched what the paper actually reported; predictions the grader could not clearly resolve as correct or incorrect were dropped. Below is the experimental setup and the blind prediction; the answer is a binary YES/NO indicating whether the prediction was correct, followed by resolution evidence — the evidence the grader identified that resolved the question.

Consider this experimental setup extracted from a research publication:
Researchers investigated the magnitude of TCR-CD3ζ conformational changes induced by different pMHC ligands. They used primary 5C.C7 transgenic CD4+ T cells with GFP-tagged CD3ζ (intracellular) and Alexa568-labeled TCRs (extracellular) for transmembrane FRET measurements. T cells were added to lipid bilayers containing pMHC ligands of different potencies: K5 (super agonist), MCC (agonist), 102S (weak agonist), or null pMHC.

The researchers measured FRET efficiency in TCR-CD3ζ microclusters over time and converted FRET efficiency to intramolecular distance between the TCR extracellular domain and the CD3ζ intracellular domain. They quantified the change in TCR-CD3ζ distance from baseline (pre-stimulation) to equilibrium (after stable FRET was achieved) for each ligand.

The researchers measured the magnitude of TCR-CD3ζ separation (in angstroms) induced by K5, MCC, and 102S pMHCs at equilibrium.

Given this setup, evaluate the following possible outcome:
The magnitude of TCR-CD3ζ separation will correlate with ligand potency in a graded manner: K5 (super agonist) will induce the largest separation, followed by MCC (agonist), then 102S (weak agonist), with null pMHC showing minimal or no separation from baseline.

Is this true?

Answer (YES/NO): YES